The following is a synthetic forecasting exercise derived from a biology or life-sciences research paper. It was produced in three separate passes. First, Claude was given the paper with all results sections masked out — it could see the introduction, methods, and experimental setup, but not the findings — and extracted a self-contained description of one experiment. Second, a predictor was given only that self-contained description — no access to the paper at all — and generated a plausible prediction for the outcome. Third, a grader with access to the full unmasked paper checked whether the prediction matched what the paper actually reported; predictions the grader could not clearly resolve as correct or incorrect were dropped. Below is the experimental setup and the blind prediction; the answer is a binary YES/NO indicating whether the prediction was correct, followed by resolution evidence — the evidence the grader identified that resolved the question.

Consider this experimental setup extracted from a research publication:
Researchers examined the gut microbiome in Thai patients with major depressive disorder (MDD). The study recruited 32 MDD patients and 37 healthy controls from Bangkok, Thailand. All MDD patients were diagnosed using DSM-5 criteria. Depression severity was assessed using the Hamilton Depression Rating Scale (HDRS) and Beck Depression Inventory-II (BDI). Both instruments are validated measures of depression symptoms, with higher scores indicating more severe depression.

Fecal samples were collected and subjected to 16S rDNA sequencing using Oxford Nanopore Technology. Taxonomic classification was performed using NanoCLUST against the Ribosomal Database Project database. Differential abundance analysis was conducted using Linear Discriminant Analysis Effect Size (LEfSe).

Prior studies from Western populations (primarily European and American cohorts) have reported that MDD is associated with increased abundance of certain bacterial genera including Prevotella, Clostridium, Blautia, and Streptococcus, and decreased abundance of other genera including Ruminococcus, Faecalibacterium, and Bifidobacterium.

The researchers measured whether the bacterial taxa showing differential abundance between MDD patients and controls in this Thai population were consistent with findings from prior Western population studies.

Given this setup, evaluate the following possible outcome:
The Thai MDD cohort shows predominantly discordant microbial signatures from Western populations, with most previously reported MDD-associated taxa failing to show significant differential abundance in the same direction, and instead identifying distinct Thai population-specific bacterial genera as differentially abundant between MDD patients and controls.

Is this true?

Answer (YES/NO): YES